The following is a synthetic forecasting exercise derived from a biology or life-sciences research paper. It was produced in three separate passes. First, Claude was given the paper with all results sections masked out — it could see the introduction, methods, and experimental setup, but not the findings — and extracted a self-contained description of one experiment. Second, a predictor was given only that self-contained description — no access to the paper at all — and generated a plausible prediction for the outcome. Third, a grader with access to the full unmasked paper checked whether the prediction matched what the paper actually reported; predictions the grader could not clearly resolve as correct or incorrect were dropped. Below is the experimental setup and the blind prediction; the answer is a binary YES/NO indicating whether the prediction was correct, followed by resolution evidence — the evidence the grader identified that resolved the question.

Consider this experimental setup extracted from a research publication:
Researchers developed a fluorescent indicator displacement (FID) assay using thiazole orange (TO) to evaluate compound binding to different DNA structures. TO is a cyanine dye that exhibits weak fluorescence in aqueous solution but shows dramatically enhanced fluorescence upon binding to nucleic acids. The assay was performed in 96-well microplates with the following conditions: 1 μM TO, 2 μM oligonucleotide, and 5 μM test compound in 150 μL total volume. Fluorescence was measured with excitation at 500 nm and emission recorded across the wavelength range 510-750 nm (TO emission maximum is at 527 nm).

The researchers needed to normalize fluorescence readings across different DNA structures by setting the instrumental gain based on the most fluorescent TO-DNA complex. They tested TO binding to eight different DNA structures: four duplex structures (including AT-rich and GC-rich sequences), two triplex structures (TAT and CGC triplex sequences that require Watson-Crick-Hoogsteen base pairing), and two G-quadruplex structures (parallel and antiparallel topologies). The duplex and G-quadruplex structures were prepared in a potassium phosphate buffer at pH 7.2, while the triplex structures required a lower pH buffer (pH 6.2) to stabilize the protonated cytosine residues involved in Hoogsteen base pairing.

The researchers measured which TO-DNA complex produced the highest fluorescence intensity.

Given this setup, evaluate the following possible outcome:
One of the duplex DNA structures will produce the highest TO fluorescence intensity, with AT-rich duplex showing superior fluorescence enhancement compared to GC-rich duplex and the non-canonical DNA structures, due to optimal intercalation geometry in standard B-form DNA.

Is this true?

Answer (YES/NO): NO